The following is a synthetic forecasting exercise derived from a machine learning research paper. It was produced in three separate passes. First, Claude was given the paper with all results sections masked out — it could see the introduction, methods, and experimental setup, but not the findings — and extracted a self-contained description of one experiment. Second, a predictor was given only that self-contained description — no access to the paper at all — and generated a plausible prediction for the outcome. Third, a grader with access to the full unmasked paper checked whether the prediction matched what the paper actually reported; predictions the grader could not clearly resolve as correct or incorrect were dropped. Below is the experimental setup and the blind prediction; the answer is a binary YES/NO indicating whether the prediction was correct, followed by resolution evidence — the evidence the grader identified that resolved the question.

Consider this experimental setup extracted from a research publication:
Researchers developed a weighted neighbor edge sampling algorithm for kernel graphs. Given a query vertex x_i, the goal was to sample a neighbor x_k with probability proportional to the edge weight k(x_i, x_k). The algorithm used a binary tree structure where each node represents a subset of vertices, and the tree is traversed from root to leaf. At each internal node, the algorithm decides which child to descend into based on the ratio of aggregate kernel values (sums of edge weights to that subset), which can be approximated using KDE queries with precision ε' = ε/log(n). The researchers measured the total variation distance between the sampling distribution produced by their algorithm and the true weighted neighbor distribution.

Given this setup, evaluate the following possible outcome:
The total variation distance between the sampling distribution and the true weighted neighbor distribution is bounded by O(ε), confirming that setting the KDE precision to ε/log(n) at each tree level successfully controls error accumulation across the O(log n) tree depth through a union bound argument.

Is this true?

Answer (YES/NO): NO